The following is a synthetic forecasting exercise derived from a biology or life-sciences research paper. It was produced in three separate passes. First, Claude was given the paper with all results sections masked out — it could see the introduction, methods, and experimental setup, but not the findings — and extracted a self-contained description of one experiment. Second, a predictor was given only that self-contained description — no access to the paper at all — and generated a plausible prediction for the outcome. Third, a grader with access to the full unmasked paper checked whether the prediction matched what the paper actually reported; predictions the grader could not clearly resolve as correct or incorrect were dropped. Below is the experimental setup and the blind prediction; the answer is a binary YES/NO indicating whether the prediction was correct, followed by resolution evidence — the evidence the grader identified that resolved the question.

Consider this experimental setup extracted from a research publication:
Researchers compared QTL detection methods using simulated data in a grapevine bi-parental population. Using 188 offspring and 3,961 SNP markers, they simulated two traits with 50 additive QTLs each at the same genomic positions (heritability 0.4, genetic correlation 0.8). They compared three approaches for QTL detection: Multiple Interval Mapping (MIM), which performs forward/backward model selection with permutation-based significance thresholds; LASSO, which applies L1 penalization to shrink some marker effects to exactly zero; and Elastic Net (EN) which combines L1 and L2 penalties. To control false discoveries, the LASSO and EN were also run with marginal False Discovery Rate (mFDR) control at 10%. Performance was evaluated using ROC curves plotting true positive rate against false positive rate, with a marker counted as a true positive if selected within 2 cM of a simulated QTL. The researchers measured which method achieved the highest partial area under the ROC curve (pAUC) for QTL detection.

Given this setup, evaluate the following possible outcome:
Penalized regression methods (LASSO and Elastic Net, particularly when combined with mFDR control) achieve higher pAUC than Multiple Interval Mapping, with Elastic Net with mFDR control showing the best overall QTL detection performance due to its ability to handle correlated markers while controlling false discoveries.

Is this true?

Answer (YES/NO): NO